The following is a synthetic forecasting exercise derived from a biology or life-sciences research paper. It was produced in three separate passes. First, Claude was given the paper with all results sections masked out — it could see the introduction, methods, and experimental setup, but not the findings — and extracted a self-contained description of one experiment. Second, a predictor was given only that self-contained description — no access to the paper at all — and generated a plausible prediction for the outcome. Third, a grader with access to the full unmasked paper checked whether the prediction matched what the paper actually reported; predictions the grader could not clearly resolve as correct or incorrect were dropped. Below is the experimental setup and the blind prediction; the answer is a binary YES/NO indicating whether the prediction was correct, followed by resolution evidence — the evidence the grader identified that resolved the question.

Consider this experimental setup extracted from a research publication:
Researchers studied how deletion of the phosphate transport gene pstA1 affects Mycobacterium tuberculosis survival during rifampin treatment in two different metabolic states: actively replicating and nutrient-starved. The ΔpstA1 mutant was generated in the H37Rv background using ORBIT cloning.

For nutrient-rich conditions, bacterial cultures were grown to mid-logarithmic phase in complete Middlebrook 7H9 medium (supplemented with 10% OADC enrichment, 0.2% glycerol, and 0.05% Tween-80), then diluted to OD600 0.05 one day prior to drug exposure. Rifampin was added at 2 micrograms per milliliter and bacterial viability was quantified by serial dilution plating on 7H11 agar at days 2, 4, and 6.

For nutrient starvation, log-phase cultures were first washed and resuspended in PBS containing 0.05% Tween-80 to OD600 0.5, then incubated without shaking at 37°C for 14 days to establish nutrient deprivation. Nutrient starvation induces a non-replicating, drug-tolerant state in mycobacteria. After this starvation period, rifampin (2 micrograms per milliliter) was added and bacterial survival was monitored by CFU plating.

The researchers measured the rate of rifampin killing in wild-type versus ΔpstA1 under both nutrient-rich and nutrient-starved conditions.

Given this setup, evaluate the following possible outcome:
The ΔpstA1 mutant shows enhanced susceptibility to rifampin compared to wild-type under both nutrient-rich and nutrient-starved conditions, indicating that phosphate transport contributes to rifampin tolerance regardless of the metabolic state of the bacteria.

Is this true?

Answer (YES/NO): YES